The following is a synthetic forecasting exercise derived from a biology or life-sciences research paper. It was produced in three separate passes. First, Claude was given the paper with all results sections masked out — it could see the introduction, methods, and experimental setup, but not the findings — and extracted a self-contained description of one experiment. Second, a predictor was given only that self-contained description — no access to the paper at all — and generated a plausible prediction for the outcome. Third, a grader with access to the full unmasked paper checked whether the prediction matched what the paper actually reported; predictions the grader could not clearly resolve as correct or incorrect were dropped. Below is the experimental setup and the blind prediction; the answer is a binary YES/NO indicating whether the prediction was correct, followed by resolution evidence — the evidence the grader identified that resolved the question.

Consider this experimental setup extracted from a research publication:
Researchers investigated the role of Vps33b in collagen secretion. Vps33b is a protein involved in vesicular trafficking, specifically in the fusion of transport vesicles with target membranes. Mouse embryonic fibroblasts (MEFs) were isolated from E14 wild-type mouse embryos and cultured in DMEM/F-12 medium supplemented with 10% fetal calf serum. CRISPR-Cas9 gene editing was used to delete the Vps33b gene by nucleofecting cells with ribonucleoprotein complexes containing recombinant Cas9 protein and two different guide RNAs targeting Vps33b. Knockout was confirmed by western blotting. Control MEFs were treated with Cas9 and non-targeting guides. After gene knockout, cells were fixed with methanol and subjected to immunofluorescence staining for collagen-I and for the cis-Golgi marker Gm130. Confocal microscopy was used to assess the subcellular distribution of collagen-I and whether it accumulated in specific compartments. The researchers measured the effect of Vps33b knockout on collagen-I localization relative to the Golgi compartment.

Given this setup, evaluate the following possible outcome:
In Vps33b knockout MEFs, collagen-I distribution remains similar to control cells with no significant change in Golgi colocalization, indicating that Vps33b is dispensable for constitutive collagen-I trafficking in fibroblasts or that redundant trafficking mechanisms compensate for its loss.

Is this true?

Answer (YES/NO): NO